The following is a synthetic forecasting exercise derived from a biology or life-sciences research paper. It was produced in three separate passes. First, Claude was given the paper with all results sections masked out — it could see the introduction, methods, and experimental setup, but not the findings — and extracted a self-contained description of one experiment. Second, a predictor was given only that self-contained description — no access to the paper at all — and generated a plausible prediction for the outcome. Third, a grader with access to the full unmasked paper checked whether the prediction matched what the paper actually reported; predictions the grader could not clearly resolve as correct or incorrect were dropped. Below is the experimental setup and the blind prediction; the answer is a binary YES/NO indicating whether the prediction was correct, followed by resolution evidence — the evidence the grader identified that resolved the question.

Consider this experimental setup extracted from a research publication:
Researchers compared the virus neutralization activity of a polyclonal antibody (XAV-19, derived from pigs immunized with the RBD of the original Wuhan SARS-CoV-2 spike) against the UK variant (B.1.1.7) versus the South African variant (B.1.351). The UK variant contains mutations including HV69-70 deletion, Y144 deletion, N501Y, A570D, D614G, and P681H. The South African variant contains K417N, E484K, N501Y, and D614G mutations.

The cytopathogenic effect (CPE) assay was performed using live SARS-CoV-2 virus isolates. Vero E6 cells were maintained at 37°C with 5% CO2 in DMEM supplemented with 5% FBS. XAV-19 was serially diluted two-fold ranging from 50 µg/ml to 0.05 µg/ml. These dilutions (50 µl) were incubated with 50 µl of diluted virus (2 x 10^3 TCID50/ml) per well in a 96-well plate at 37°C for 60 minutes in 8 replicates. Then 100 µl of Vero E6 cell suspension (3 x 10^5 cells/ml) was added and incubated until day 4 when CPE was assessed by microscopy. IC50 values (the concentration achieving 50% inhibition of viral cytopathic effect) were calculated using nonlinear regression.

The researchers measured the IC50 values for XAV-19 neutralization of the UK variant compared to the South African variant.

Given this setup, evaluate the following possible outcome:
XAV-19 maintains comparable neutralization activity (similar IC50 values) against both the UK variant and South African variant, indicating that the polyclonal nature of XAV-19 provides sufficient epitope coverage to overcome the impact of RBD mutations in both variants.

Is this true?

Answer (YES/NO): YES